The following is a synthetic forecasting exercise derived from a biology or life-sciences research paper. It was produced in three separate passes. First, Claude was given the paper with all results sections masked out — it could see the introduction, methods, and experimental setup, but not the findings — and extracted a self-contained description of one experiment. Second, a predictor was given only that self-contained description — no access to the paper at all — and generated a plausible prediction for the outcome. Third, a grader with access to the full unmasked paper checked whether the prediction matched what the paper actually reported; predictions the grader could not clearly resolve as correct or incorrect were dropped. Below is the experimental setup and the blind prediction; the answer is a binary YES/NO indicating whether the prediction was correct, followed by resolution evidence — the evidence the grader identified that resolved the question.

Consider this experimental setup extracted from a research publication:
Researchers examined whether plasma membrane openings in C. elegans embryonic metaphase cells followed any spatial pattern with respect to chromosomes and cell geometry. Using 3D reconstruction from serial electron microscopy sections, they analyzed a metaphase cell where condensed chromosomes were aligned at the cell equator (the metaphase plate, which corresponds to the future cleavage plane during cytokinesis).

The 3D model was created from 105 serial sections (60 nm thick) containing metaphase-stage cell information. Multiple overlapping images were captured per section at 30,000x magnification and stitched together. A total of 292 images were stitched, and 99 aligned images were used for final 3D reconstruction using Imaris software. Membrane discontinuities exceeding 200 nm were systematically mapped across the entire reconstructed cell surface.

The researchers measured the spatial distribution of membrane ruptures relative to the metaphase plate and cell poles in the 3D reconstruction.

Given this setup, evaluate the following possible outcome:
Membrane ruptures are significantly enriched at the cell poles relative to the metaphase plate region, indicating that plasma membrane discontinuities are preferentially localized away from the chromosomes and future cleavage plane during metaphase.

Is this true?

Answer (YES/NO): NO